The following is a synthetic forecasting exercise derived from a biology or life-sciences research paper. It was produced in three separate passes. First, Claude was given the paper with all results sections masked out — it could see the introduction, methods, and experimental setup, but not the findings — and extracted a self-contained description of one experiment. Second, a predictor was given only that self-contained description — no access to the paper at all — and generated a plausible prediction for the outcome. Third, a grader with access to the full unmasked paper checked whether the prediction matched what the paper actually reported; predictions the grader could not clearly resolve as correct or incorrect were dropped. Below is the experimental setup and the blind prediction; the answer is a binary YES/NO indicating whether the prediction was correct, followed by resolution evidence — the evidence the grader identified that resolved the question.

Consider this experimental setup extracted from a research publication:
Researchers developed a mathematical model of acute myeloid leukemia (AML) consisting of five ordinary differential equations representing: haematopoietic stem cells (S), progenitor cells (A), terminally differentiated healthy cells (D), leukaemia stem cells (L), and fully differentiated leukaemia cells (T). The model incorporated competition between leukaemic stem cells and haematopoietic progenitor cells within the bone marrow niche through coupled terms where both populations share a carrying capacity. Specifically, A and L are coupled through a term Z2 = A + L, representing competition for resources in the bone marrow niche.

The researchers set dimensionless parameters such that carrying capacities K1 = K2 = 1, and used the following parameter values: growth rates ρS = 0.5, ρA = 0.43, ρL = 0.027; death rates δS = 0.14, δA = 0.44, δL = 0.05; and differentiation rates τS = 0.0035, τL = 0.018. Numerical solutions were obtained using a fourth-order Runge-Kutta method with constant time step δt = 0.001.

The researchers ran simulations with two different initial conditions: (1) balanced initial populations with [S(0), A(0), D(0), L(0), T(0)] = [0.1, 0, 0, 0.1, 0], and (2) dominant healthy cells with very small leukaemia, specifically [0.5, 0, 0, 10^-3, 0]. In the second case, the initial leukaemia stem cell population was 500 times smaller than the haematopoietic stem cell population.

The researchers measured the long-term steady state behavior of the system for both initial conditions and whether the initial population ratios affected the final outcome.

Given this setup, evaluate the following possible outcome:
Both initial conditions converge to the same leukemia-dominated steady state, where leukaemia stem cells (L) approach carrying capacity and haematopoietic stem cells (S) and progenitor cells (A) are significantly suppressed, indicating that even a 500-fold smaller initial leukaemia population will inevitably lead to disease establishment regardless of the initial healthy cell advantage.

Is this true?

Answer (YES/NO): NO